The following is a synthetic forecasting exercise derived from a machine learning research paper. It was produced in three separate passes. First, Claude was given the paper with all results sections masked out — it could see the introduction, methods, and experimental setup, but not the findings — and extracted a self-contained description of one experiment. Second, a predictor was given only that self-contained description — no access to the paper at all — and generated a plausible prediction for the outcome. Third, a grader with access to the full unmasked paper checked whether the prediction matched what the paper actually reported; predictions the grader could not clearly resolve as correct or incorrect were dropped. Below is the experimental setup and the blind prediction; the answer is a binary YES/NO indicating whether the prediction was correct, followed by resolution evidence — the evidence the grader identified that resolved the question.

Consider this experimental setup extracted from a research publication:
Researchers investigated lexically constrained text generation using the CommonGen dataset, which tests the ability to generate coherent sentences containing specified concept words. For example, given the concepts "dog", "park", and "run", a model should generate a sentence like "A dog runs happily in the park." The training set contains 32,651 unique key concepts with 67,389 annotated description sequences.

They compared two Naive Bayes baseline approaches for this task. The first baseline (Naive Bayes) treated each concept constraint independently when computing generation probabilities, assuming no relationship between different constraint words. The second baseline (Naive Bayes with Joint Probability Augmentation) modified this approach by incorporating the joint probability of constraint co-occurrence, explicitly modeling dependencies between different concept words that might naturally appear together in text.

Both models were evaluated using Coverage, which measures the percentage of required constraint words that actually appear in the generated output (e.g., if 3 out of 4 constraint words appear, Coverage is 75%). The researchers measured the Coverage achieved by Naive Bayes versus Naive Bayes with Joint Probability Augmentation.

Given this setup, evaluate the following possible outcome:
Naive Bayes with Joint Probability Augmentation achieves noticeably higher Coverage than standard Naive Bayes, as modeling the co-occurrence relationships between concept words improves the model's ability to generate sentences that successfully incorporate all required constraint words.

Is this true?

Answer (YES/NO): YES